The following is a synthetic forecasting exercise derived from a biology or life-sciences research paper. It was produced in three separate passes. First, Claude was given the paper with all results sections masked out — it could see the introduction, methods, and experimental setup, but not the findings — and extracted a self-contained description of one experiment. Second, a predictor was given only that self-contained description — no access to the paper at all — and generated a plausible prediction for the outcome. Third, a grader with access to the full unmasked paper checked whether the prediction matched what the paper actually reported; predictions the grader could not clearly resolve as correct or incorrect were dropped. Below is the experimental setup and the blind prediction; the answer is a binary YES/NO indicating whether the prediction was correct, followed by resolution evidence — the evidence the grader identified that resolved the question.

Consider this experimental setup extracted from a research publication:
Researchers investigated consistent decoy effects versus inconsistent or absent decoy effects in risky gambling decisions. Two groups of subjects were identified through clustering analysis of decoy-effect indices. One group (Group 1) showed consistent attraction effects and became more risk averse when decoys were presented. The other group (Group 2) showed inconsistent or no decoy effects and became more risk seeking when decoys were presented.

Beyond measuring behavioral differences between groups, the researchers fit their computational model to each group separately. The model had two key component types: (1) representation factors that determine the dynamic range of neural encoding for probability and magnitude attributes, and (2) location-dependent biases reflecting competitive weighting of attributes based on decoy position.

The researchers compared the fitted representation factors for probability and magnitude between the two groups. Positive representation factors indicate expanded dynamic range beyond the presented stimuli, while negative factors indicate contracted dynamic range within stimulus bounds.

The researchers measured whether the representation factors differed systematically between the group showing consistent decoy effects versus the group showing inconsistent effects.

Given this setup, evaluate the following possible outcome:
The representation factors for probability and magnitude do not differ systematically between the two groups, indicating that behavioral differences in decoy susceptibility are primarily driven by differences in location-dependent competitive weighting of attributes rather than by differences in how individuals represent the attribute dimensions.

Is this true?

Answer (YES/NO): NO